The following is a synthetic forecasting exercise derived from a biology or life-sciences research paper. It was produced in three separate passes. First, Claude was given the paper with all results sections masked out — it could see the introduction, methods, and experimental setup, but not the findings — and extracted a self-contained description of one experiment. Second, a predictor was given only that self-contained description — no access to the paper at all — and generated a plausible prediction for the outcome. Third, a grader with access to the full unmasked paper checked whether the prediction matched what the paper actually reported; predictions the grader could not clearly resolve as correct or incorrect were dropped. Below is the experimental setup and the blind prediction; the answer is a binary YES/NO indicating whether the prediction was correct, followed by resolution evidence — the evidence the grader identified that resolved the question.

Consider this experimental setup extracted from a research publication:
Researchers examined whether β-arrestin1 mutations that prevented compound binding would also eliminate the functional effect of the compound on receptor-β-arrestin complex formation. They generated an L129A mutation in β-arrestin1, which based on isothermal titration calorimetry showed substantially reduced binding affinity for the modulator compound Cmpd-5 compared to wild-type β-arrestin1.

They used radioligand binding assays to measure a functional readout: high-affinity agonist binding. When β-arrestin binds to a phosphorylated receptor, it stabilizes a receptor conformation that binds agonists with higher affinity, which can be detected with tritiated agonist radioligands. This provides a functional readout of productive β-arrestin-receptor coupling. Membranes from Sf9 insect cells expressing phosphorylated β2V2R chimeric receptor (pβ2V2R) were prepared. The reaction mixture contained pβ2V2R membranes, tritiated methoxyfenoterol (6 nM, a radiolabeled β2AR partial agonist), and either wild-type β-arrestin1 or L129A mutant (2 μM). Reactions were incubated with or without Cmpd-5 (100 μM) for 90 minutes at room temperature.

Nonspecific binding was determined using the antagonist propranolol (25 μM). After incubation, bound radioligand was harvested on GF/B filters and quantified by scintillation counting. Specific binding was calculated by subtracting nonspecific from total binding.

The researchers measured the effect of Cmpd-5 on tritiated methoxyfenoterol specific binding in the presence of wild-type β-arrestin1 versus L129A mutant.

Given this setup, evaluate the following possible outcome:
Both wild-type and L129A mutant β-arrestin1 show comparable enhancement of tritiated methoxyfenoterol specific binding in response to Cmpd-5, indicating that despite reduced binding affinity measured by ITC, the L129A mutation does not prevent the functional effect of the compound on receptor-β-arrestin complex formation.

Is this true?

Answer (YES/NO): NO